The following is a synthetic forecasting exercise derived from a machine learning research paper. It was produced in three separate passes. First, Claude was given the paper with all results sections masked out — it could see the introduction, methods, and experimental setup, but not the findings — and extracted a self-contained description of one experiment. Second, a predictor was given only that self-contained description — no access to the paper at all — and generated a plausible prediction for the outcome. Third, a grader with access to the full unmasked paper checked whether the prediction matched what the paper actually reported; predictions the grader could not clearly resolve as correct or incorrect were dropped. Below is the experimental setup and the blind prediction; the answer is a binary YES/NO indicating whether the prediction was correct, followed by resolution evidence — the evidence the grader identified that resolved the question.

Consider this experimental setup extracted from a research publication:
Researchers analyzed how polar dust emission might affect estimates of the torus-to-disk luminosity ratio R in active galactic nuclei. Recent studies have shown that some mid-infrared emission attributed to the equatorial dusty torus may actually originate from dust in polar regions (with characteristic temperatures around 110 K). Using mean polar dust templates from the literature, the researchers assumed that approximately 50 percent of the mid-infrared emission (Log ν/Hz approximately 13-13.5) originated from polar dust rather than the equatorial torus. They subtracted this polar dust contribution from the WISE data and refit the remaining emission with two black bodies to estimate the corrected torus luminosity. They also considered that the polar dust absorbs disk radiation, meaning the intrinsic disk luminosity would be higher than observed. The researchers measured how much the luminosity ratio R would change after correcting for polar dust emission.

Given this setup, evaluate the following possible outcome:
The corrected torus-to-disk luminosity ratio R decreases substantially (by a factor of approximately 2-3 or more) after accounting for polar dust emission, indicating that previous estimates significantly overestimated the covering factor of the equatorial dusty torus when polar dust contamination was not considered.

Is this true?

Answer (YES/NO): NO